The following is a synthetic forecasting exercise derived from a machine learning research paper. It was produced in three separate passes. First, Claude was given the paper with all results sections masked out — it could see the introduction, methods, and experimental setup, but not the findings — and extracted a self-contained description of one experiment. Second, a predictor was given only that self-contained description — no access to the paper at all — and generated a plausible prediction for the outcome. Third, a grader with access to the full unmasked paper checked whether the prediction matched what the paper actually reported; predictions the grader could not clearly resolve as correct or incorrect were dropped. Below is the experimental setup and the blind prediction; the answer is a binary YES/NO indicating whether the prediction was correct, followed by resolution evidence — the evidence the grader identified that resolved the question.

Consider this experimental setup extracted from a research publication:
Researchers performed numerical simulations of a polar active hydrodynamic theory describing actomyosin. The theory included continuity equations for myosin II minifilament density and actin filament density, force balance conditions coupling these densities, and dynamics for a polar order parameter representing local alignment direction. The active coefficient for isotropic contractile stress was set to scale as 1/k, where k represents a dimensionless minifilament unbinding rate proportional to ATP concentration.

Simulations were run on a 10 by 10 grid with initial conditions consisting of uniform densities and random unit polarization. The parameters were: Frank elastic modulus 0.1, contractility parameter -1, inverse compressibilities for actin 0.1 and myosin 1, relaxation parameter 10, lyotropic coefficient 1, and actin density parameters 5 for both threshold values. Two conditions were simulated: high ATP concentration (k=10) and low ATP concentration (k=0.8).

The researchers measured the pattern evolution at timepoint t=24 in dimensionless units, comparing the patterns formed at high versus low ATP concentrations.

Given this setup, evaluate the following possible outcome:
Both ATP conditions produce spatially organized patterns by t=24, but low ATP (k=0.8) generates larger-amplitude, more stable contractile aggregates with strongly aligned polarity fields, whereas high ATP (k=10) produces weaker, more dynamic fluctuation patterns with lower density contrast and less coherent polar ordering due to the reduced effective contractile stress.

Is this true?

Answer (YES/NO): NO